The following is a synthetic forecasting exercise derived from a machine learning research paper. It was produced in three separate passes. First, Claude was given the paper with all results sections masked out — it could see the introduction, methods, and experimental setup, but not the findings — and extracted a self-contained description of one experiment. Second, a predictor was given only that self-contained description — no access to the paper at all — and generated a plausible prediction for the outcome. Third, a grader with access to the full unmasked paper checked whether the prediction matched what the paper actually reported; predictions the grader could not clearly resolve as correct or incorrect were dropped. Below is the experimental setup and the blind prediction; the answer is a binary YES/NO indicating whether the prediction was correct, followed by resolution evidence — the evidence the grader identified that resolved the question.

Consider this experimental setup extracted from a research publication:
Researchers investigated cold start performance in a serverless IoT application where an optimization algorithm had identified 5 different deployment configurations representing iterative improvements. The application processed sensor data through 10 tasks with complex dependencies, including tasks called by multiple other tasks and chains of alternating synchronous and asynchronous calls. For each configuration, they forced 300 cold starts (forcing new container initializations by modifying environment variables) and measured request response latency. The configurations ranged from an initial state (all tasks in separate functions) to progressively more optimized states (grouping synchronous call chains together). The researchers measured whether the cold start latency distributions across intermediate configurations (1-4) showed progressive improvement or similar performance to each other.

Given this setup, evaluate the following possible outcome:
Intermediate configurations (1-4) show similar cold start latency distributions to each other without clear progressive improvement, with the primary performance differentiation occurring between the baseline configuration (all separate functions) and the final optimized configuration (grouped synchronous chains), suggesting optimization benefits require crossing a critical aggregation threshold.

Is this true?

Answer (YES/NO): YES